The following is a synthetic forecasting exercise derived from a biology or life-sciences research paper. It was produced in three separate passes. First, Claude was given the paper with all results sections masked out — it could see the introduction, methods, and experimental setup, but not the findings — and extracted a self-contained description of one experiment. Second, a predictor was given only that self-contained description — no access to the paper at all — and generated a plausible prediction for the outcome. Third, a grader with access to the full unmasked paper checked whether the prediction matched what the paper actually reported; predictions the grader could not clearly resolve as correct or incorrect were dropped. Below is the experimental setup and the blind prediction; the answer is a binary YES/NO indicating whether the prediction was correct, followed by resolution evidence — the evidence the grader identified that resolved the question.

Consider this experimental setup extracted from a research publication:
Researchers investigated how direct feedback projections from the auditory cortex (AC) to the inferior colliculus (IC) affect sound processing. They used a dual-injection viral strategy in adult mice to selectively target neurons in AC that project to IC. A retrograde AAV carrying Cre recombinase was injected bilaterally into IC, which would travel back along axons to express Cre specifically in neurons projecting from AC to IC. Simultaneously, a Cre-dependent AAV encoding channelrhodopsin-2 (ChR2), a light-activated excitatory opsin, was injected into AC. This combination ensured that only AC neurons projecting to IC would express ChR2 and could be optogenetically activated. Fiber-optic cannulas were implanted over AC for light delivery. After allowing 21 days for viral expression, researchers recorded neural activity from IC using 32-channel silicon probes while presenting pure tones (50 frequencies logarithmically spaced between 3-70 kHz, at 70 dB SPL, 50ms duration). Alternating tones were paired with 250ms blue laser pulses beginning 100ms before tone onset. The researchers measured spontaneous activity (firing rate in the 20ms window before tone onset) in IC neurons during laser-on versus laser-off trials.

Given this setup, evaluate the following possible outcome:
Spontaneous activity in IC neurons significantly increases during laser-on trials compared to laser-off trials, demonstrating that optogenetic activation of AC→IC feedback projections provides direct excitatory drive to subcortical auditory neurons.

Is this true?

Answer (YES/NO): YES